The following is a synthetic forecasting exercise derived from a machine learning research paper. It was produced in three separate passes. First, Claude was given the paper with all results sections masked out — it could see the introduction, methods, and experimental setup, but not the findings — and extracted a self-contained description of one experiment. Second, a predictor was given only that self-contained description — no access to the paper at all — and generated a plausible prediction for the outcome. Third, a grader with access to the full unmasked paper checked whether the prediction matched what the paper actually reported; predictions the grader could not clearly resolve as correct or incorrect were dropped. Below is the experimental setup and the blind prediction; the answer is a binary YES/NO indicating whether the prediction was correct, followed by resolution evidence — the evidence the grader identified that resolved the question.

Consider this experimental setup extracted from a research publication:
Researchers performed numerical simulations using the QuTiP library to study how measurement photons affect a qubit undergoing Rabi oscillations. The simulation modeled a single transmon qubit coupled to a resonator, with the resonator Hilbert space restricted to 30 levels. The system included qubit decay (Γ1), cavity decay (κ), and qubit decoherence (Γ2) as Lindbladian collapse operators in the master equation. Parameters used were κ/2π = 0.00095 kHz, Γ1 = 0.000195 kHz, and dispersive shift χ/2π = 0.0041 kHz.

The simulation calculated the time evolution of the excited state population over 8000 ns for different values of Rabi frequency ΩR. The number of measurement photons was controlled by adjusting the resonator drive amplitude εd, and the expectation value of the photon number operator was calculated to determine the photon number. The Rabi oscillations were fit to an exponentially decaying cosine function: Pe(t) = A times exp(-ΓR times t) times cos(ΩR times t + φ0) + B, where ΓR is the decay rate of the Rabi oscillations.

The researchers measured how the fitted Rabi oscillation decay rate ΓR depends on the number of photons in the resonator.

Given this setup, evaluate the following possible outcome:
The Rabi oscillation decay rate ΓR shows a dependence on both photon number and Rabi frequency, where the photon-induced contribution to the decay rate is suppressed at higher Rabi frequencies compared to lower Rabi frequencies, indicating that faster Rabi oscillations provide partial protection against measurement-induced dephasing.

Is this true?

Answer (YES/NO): YES